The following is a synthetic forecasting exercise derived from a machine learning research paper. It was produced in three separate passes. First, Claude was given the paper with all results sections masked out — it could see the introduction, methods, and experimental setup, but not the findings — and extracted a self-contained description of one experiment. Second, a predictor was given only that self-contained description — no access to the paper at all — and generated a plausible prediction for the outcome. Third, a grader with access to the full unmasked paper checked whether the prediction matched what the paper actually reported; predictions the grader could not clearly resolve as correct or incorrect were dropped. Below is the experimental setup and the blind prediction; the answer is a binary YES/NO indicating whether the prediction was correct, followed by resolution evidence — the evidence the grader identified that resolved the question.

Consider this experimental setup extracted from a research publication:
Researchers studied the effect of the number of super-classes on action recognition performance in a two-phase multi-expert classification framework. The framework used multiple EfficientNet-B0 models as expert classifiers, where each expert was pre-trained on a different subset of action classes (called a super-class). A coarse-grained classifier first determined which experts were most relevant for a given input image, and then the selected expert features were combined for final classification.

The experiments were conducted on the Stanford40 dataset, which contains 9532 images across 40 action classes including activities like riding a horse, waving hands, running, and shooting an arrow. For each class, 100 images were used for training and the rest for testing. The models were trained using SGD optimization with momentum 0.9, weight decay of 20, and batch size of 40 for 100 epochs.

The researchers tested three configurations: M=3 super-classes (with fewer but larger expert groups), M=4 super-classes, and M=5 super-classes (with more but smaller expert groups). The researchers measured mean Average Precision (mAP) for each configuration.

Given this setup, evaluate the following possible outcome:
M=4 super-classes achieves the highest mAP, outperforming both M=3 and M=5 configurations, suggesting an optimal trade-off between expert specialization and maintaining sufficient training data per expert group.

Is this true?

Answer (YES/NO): YES